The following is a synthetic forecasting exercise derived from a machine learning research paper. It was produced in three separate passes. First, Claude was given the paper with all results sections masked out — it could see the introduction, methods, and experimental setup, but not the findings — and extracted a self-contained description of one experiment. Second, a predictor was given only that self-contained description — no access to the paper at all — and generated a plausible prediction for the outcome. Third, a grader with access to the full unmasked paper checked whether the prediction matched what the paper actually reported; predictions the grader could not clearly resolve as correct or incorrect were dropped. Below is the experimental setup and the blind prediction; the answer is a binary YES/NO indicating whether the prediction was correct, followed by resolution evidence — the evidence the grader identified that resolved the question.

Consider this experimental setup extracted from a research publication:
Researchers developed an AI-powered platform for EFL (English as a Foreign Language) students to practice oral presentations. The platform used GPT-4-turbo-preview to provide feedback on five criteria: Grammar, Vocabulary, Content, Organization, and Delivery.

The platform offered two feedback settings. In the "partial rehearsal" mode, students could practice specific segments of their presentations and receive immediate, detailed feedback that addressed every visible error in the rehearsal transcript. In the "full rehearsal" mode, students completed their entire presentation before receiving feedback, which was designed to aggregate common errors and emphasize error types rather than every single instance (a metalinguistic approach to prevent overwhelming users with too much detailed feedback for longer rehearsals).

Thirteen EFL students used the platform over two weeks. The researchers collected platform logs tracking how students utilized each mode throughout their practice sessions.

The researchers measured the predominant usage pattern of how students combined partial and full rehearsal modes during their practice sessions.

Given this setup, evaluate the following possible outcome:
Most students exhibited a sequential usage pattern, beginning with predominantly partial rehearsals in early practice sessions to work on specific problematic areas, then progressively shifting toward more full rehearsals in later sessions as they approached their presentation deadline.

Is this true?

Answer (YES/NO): NO